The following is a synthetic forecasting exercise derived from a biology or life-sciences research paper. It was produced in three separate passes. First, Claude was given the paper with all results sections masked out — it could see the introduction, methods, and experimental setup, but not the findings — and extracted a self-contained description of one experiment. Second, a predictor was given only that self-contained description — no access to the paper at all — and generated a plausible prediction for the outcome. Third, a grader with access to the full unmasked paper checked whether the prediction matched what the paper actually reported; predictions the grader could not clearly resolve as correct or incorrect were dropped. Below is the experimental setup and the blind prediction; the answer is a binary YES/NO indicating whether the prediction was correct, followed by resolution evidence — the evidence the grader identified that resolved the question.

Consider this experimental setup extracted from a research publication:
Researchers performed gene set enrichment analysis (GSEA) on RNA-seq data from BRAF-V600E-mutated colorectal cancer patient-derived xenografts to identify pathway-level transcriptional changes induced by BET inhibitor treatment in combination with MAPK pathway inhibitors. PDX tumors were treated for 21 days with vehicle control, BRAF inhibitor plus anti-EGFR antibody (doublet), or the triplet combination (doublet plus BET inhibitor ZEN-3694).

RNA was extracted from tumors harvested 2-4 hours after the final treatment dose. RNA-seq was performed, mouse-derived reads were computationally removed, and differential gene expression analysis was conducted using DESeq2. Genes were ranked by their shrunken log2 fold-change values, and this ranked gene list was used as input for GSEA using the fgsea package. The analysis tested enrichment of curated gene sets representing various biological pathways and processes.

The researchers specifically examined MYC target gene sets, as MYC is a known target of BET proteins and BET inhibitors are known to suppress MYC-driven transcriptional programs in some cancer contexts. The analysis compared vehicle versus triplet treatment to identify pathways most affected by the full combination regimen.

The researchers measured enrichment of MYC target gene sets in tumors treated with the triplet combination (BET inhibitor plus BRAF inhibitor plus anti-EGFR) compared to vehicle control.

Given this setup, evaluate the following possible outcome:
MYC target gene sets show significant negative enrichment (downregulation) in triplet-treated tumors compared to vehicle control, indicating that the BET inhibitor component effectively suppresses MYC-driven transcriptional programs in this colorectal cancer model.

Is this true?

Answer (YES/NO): YES